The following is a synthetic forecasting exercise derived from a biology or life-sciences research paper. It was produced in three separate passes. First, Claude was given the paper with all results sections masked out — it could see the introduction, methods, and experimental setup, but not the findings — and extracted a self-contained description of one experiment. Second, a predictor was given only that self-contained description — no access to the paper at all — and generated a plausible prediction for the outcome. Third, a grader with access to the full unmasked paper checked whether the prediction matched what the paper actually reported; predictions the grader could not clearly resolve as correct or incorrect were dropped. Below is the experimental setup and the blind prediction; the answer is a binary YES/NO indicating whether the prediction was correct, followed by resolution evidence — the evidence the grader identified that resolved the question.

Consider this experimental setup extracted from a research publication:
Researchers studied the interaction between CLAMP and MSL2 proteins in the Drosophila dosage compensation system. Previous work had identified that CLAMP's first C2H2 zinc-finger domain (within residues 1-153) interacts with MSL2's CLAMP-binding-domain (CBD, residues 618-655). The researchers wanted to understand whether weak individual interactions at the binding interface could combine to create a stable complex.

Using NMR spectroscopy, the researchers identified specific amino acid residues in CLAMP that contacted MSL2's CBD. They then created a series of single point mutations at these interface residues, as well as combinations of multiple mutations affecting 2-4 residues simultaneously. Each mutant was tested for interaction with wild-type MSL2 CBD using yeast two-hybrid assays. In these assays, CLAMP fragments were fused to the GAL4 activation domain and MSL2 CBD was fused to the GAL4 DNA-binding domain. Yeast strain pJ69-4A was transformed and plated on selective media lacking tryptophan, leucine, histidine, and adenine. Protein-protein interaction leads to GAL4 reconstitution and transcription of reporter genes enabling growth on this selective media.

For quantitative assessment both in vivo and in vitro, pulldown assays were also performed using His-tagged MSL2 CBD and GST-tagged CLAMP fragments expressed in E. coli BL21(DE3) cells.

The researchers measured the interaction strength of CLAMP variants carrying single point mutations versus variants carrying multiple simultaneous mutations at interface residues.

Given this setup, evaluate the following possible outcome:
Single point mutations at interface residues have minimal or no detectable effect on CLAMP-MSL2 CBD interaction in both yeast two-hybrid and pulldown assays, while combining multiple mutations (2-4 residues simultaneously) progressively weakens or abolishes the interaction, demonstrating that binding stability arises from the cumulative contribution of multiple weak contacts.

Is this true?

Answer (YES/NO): NO